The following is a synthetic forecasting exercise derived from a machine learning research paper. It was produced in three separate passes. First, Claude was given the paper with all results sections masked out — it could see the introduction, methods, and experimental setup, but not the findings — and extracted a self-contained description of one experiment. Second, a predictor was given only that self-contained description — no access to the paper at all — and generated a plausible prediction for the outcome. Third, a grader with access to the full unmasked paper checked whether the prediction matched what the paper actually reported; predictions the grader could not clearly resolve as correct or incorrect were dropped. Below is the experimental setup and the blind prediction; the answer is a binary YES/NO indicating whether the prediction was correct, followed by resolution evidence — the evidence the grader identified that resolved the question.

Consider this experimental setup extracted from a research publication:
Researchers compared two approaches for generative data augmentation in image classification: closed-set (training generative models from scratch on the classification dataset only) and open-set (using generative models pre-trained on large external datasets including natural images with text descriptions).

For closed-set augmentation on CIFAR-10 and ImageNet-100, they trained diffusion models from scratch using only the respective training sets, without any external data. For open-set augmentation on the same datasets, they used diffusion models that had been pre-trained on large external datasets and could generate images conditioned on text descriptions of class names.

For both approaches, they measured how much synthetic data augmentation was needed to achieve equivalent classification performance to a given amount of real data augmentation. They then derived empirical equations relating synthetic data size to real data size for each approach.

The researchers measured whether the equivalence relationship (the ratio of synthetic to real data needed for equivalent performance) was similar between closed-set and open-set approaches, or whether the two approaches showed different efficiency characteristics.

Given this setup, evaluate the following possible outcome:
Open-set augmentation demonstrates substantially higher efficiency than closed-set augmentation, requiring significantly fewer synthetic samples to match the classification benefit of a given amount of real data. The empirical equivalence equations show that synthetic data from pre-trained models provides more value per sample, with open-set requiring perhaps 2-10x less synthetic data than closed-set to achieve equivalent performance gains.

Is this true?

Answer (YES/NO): NO